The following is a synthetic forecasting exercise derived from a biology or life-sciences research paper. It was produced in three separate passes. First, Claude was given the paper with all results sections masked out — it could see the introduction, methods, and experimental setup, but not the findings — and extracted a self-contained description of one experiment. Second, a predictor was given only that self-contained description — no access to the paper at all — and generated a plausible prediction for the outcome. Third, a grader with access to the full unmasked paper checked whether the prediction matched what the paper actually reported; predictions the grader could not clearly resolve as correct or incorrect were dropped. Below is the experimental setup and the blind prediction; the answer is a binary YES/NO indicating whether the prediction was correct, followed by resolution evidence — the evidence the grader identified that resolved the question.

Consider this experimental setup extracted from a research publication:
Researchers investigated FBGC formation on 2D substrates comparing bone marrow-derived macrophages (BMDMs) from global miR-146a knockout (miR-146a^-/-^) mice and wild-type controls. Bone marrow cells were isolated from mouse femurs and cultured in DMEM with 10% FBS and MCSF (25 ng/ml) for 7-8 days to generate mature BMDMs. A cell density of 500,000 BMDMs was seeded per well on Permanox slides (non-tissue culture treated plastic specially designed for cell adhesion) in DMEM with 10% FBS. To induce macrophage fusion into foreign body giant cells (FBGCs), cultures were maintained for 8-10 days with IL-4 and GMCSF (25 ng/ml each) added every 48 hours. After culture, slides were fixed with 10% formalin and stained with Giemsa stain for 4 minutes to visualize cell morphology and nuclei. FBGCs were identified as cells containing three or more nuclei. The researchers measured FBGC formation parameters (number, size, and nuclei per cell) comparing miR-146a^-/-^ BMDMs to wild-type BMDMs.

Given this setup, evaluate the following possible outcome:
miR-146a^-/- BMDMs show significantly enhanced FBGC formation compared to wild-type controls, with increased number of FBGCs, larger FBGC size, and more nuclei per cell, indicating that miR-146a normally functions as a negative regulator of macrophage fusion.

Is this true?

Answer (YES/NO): NO